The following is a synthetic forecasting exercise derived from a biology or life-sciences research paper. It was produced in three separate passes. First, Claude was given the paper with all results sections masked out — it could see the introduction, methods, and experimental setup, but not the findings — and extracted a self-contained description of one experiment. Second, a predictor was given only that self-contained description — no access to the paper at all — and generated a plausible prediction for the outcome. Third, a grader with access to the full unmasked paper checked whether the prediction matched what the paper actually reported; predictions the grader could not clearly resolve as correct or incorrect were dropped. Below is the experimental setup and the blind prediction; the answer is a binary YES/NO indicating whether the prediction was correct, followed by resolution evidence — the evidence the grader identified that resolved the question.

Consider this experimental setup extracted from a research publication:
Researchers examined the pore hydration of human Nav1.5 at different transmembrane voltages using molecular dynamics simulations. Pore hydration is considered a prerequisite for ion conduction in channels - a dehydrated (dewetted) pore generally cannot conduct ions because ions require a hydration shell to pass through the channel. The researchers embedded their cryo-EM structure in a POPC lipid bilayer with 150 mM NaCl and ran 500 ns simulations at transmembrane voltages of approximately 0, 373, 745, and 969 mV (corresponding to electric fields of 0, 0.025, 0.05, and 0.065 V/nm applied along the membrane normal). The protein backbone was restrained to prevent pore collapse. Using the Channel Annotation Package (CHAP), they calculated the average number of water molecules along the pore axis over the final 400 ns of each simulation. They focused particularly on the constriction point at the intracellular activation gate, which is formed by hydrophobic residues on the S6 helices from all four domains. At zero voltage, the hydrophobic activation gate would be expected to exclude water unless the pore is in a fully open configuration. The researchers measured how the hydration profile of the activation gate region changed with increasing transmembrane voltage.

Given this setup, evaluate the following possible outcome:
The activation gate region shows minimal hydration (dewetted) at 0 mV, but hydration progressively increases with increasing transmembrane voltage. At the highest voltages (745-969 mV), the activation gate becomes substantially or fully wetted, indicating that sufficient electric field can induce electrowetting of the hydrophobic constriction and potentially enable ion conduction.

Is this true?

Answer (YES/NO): YES